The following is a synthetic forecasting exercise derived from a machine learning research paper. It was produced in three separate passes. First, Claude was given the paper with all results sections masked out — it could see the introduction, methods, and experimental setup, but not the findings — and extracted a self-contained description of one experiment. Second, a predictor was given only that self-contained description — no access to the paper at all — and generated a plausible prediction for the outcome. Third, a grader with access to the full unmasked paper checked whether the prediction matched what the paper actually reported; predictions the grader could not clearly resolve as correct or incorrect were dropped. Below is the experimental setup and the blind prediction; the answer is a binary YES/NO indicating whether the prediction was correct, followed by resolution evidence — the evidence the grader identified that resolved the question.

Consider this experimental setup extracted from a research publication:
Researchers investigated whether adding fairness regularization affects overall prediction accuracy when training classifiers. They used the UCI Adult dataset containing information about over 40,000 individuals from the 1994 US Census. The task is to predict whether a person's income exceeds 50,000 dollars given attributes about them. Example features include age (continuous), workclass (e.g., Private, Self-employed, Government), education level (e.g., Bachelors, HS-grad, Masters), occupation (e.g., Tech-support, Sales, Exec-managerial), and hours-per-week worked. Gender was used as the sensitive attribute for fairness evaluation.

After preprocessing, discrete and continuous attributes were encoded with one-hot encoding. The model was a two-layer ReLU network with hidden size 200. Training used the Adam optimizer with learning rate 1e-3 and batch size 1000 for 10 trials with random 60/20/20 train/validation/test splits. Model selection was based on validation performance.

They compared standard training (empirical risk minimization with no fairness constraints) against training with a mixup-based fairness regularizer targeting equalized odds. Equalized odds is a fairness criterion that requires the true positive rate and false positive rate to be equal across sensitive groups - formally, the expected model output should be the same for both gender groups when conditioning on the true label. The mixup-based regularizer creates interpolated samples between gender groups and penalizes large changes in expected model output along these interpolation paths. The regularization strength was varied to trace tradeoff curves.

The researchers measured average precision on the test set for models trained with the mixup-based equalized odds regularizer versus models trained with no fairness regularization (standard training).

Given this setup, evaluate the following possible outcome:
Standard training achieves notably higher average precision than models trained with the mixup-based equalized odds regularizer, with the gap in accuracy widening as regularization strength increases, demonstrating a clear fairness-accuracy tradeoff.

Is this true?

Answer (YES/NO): NO